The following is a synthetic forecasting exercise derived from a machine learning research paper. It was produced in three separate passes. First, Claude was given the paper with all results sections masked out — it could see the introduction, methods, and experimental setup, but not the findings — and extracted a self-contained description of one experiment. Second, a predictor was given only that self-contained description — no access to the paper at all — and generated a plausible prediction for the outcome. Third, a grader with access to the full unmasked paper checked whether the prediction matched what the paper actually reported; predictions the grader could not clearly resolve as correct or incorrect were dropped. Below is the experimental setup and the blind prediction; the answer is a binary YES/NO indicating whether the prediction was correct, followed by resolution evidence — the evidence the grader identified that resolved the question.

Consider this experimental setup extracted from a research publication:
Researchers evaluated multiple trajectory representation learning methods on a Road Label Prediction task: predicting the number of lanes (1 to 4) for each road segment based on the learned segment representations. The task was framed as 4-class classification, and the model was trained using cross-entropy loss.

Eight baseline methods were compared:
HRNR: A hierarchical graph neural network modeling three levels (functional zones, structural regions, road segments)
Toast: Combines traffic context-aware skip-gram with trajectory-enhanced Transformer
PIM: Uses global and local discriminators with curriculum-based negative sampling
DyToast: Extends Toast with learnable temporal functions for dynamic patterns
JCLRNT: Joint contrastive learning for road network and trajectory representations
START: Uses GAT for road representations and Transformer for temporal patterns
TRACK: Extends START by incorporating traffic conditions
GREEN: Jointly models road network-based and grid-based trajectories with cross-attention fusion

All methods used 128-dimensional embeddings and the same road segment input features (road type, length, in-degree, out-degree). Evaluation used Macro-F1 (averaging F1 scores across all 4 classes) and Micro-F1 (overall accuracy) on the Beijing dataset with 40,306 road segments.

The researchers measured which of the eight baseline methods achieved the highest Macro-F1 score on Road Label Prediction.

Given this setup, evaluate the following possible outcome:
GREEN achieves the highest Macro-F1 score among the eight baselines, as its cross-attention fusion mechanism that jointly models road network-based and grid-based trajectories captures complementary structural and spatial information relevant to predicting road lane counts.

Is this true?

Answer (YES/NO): NO